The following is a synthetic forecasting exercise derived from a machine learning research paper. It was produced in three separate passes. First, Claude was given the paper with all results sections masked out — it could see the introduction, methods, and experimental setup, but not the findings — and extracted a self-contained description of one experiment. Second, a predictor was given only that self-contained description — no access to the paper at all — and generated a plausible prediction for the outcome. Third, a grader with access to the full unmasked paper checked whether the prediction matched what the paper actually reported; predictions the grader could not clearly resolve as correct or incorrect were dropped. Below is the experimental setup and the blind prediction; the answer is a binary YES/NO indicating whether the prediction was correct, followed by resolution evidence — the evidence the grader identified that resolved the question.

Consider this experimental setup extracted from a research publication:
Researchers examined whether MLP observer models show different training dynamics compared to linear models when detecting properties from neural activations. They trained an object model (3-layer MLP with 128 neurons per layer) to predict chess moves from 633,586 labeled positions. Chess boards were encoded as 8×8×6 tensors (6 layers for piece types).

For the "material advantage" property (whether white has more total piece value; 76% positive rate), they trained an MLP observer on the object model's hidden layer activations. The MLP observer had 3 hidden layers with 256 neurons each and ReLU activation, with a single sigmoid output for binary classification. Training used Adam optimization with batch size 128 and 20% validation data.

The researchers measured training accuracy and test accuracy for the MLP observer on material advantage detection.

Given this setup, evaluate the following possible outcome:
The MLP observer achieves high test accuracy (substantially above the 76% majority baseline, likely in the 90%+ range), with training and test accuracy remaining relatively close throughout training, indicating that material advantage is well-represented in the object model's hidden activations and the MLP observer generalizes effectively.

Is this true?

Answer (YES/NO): NO